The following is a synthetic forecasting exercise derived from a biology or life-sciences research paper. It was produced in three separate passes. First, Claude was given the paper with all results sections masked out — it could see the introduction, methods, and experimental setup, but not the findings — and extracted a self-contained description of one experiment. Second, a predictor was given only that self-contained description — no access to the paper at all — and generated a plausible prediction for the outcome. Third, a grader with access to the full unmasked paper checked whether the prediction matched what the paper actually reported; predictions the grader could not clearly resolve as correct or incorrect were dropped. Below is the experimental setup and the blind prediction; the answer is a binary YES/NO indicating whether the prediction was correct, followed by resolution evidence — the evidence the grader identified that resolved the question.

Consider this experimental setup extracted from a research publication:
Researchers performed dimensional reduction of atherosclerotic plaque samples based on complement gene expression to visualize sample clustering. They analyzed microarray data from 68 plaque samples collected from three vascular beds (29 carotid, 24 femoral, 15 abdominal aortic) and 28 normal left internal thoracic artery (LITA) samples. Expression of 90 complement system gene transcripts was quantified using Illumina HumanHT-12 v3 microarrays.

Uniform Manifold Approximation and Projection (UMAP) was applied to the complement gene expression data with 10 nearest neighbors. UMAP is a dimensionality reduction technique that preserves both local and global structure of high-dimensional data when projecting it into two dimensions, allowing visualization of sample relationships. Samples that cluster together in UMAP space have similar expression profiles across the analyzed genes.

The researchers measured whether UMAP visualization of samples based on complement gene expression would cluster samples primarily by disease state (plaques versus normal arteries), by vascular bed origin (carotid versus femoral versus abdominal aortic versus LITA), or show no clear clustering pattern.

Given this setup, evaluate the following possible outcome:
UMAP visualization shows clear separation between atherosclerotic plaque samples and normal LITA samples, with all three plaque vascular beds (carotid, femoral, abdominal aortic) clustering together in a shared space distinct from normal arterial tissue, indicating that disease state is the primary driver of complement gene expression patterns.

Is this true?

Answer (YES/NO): YES